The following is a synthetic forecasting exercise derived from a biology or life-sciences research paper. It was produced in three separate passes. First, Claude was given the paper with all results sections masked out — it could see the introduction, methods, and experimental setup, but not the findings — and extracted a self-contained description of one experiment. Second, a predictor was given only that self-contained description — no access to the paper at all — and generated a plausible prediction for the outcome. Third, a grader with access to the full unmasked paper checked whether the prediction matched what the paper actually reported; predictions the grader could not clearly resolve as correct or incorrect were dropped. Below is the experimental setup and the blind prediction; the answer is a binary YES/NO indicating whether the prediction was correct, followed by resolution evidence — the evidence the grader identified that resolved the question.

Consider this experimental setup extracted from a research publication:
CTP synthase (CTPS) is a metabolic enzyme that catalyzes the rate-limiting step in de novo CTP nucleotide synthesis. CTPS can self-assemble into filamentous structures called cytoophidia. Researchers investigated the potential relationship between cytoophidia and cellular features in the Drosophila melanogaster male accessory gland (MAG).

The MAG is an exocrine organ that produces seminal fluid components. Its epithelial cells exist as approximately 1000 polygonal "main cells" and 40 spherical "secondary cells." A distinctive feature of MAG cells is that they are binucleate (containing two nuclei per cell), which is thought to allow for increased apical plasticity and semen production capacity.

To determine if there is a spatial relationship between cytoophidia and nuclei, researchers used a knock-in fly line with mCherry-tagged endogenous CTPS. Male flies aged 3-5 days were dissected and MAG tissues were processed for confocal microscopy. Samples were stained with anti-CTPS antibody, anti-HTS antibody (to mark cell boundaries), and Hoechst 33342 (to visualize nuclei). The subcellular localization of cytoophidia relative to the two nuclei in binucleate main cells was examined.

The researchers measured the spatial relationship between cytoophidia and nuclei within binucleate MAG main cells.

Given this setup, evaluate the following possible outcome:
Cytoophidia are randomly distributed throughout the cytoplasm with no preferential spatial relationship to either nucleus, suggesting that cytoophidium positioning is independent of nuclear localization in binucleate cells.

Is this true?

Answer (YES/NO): NO